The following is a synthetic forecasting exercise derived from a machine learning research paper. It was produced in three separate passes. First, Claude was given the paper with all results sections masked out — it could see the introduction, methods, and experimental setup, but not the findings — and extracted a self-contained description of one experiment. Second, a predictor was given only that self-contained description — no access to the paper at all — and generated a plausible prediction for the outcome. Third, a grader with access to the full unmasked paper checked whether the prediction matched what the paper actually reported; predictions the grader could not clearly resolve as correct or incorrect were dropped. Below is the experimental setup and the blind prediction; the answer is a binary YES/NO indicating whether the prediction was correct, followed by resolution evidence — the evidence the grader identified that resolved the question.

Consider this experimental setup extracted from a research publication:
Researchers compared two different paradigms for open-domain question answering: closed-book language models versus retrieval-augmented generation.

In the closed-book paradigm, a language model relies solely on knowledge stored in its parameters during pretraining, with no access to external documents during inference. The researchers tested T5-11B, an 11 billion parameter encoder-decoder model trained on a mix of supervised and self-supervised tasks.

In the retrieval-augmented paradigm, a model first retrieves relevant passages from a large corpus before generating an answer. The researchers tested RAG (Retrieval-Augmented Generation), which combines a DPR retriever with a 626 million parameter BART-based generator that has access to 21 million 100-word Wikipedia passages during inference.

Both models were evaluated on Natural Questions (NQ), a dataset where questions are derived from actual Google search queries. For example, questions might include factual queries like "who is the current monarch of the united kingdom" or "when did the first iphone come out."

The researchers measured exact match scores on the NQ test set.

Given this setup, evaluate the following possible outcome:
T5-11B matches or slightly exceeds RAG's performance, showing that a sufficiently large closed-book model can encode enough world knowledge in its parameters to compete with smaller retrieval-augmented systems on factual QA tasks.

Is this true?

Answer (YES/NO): NO